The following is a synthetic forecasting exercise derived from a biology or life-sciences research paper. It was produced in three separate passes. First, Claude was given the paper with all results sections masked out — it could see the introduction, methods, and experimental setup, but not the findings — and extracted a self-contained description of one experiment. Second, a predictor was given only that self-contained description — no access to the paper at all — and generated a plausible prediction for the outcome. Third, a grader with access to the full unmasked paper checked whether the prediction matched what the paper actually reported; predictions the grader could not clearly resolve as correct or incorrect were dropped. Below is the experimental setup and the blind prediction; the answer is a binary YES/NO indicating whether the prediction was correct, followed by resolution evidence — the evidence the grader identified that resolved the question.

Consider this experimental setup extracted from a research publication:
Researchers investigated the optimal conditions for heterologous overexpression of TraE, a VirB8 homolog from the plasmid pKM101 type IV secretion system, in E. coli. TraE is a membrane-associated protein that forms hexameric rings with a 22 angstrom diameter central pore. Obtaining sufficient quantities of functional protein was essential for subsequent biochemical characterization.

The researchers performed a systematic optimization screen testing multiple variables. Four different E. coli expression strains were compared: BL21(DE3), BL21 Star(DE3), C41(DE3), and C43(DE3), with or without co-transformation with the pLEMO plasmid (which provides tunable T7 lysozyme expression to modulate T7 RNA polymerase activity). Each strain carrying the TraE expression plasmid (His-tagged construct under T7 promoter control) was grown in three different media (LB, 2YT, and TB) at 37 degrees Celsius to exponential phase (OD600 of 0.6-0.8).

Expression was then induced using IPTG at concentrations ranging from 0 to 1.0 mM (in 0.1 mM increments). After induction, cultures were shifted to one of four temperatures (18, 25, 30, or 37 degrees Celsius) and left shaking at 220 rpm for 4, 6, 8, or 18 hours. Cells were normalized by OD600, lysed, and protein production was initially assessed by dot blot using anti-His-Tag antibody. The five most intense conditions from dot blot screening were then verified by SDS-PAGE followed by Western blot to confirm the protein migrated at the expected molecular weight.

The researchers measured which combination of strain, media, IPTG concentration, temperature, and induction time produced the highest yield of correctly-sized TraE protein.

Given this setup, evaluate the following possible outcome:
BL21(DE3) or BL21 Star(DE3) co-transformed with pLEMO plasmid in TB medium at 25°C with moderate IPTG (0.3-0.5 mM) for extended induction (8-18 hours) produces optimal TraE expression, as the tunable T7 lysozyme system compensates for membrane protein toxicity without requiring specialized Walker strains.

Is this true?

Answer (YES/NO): NO